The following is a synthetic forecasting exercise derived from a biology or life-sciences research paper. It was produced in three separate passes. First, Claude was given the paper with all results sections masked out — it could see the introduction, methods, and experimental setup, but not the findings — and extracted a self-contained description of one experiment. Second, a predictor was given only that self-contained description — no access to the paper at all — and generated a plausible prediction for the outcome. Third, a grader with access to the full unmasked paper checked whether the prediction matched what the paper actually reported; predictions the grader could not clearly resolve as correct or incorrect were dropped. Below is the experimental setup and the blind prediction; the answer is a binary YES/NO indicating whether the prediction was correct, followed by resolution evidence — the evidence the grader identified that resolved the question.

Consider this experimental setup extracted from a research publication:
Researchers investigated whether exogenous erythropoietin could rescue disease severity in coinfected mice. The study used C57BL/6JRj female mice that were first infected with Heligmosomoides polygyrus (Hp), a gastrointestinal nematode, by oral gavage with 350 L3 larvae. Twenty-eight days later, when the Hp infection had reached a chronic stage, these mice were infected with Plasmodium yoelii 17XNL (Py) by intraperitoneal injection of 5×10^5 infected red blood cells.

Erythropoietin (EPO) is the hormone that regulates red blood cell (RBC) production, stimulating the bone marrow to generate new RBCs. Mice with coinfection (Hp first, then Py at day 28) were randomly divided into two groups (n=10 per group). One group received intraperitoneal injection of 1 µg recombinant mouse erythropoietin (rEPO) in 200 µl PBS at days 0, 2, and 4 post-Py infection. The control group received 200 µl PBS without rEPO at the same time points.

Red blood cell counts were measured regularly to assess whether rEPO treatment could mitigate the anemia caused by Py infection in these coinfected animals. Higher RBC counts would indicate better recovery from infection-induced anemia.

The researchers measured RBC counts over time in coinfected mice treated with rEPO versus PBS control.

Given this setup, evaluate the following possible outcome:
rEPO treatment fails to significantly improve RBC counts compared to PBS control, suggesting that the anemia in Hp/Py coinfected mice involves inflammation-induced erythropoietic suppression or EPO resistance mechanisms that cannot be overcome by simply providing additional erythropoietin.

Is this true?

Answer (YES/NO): NO